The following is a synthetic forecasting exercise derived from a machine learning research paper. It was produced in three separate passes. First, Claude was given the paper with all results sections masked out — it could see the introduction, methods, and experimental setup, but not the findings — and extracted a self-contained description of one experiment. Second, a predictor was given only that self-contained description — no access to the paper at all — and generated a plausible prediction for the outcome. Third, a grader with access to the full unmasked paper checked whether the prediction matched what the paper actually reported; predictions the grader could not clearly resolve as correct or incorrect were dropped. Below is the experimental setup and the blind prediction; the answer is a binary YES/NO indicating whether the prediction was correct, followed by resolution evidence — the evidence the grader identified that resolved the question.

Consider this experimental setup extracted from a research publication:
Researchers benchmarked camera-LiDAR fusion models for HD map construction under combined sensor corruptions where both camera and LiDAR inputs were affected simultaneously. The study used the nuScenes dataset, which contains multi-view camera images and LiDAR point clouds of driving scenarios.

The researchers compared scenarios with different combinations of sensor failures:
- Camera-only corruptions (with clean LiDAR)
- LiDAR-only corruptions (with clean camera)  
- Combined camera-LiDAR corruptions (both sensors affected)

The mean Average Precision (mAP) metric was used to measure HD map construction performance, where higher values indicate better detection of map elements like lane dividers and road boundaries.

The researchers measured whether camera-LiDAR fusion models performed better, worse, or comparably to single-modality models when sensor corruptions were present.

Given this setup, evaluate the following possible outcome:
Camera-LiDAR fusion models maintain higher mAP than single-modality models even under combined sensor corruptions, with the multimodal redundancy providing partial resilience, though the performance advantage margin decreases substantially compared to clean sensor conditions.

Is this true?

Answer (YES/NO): YES